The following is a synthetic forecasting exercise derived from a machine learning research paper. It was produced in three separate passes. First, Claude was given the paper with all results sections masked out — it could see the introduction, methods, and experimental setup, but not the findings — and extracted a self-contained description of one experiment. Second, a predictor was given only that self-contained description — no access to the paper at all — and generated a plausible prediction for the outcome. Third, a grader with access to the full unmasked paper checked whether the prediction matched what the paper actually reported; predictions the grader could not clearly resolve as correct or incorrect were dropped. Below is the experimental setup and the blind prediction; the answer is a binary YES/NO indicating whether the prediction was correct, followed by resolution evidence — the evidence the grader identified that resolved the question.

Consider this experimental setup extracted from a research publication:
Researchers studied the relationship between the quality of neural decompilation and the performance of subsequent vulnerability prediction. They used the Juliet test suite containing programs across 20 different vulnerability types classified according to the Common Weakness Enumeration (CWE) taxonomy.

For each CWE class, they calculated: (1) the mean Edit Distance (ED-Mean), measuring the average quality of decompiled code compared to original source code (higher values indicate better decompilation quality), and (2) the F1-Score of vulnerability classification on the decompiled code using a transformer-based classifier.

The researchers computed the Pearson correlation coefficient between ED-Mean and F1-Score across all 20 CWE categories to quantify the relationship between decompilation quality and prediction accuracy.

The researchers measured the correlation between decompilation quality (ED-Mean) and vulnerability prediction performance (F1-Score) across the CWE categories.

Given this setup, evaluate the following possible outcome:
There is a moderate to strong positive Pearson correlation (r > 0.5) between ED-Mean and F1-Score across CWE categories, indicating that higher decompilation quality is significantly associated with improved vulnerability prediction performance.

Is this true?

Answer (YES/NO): YES